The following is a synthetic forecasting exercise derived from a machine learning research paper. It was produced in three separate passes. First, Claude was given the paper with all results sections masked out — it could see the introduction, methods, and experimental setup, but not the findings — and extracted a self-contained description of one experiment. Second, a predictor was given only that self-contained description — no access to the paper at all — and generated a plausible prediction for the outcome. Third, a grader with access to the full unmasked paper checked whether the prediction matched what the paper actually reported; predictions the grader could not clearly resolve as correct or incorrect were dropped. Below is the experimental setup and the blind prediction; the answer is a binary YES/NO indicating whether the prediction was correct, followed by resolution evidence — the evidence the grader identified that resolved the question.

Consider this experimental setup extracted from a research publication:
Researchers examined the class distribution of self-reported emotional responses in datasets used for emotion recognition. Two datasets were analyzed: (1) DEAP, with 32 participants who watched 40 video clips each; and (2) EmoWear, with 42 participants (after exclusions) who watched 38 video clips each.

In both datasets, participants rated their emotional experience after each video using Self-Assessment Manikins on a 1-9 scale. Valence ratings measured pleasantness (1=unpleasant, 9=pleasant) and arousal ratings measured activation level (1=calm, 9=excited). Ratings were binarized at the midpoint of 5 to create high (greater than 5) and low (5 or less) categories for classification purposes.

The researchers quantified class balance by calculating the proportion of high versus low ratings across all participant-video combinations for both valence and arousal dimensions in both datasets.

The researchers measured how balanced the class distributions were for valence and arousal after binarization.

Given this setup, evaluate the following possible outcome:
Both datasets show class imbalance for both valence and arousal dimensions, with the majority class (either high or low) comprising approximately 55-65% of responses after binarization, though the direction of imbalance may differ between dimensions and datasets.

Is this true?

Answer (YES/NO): YES